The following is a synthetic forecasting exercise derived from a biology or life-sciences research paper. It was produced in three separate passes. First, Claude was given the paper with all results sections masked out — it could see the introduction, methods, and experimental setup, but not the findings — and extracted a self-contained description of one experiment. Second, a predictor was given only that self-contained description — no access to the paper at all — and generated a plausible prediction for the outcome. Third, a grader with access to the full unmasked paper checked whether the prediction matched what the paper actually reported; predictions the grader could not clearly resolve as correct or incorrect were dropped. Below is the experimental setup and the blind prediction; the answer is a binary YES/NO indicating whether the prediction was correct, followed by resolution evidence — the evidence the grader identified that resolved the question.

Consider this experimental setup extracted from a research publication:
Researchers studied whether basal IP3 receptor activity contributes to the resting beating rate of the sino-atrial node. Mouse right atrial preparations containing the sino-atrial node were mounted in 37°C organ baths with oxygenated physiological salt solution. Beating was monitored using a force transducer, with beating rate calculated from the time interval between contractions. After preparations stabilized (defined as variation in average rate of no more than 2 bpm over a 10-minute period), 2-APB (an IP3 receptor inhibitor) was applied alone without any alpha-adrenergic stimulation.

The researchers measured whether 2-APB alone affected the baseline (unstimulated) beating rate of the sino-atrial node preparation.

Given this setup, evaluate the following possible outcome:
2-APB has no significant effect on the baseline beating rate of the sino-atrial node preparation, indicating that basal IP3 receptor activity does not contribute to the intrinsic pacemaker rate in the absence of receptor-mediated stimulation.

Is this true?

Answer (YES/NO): YES